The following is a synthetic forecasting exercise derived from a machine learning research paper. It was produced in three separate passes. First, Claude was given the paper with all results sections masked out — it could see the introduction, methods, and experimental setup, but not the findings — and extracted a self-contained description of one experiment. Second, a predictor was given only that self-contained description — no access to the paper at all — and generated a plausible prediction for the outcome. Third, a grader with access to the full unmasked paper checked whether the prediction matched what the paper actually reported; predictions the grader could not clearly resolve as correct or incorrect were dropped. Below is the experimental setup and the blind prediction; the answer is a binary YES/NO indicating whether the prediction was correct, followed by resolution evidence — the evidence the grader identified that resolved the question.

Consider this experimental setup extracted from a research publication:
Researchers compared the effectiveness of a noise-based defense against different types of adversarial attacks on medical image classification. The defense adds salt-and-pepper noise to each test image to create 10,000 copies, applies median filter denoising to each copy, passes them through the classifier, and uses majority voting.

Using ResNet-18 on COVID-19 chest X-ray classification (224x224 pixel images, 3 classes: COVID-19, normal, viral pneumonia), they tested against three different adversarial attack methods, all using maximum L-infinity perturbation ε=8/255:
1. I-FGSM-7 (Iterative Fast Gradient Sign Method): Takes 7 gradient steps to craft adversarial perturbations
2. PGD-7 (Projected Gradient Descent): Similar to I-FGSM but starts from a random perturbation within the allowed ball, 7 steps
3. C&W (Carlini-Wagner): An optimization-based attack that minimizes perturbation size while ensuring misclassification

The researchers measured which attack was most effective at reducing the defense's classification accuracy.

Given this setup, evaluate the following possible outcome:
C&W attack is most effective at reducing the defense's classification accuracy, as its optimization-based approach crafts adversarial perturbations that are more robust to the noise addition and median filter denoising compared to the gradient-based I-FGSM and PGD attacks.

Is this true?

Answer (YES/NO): NO